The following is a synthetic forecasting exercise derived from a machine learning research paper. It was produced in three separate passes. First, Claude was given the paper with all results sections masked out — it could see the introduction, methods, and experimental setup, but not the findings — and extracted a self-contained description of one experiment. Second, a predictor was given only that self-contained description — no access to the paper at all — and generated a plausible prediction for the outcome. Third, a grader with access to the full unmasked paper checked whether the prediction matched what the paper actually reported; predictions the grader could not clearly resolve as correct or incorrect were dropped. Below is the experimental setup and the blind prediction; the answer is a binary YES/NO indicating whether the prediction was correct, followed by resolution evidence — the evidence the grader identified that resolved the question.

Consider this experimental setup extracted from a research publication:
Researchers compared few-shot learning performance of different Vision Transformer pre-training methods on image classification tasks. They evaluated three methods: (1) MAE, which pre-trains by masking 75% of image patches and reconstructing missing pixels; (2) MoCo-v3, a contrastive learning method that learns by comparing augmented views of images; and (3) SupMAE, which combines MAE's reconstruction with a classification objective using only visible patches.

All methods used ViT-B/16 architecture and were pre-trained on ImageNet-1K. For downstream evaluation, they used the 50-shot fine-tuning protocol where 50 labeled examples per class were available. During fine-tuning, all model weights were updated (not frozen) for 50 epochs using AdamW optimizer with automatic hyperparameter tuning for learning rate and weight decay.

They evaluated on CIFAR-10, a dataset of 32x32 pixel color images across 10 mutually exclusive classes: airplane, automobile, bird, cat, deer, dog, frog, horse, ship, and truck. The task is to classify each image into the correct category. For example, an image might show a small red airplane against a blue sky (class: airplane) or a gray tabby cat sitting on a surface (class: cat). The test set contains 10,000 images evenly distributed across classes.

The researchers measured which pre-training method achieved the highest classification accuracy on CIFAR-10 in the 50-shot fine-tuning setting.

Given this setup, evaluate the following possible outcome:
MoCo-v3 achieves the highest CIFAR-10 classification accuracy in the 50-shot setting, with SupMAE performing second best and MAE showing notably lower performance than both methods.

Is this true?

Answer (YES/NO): YES